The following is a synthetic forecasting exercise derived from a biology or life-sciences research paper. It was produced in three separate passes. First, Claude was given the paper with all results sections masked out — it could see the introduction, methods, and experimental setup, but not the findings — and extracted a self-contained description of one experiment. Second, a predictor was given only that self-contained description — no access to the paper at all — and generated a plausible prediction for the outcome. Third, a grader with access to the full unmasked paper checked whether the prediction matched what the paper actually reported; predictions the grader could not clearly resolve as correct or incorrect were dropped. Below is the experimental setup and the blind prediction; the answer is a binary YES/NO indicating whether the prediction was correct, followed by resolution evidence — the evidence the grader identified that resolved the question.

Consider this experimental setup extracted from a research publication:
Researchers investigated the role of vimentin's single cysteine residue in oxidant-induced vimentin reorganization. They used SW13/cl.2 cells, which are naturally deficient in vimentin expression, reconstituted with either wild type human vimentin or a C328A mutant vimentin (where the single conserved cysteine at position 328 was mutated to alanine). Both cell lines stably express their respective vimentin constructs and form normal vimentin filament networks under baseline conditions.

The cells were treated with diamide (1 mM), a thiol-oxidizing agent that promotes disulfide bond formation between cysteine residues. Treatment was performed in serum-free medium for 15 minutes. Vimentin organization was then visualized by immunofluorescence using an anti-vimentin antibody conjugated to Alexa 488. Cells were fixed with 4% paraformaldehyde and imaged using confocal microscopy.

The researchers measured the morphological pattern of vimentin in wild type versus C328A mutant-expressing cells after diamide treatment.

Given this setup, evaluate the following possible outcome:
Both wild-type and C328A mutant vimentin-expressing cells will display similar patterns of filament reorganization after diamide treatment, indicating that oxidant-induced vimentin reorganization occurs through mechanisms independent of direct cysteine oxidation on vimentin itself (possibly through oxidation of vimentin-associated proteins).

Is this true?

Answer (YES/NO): NO